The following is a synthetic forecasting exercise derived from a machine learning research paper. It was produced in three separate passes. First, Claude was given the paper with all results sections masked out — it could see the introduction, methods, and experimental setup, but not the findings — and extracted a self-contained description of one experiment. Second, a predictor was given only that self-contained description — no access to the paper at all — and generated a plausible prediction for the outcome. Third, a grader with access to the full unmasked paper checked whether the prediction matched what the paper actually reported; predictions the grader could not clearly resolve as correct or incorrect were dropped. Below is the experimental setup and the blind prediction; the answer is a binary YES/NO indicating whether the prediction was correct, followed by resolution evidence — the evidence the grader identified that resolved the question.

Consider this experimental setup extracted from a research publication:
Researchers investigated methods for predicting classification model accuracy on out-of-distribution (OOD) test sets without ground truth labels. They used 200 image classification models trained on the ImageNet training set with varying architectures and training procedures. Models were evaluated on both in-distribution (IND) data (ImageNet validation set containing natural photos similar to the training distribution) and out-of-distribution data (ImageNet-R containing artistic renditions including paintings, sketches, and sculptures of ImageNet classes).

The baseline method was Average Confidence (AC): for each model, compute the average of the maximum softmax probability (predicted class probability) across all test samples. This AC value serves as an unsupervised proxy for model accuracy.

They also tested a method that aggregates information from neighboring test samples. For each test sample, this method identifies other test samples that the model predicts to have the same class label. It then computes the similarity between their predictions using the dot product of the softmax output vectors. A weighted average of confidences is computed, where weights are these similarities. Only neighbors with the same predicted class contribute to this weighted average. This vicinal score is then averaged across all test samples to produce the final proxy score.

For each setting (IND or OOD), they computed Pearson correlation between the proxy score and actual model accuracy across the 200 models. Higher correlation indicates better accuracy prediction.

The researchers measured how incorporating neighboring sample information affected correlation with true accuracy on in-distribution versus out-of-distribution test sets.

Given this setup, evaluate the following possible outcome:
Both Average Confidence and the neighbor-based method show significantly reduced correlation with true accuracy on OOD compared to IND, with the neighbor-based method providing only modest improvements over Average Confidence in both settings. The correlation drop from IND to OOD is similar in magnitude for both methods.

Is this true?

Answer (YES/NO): NO